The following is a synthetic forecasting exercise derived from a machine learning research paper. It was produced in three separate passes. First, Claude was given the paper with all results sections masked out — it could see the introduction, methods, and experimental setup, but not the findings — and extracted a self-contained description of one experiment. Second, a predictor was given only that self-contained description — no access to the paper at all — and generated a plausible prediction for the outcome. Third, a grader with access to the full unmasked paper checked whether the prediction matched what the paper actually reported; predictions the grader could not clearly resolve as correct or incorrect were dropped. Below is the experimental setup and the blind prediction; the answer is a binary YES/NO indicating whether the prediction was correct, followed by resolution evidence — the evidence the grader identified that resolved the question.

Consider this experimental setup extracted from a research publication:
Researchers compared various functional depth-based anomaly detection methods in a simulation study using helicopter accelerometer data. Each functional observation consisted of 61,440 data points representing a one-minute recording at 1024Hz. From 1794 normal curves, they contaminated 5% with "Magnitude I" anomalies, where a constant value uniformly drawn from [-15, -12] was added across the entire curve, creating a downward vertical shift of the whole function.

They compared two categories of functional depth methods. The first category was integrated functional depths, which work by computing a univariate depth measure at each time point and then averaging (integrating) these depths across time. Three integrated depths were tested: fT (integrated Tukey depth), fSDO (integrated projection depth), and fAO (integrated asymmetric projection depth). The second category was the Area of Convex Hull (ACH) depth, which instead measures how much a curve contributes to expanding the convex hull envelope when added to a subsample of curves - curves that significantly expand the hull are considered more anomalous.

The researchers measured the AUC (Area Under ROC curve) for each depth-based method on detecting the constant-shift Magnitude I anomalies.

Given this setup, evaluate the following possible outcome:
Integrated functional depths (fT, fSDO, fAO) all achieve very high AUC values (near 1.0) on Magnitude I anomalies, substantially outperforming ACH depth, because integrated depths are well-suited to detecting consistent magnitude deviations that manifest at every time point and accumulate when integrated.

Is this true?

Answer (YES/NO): NO